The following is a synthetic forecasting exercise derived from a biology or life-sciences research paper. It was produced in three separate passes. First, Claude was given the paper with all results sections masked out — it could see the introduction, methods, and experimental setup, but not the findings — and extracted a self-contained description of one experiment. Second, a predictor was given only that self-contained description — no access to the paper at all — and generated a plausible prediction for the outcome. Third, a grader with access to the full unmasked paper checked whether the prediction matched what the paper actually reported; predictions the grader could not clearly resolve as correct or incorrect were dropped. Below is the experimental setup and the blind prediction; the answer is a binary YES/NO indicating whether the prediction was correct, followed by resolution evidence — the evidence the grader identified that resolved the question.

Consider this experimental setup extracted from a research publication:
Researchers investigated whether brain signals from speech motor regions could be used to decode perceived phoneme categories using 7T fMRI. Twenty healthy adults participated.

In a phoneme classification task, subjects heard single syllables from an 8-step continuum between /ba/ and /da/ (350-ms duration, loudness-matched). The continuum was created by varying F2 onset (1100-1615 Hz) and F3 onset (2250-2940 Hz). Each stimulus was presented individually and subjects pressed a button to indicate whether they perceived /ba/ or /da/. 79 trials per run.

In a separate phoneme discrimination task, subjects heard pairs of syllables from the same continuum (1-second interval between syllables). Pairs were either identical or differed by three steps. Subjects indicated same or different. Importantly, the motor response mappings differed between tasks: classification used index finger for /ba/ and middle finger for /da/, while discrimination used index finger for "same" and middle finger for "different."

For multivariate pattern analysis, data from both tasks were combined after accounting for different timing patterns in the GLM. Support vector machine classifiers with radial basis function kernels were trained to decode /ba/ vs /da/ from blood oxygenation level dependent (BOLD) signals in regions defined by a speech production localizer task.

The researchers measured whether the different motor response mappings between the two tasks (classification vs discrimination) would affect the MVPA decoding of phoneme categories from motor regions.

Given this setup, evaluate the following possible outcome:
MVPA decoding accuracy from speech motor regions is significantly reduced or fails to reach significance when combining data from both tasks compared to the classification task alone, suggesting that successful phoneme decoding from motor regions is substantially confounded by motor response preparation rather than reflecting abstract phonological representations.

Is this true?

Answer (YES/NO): NO